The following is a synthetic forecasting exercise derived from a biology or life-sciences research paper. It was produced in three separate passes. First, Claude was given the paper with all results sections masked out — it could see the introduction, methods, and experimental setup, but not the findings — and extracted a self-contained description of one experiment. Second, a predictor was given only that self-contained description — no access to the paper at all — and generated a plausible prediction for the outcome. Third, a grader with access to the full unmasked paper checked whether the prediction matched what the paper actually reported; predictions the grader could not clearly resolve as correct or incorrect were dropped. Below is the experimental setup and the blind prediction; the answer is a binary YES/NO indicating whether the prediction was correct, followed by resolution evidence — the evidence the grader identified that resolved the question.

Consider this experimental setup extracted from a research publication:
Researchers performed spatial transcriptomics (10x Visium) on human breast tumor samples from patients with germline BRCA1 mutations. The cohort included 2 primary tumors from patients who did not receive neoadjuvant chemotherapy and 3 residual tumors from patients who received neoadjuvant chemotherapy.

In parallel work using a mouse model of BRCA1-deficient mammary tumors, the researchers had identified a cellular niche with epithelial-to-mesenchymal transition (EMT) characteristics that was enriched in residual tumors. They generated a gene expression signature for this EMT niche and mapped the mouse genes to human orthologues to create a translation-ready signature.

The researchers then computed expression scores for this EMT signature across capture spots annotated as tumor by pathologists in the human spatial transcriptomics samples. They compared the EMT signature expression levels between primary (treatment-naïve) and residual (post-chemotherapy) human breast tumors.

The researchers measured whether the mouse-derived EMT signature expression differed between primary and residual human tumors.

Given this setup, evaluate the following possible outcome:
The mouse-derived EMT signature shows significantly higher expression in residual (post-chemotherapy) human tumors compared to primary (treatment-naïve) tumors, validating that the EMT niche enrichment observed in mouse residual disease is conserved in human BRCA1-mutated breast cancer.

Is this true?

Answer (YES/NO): YES